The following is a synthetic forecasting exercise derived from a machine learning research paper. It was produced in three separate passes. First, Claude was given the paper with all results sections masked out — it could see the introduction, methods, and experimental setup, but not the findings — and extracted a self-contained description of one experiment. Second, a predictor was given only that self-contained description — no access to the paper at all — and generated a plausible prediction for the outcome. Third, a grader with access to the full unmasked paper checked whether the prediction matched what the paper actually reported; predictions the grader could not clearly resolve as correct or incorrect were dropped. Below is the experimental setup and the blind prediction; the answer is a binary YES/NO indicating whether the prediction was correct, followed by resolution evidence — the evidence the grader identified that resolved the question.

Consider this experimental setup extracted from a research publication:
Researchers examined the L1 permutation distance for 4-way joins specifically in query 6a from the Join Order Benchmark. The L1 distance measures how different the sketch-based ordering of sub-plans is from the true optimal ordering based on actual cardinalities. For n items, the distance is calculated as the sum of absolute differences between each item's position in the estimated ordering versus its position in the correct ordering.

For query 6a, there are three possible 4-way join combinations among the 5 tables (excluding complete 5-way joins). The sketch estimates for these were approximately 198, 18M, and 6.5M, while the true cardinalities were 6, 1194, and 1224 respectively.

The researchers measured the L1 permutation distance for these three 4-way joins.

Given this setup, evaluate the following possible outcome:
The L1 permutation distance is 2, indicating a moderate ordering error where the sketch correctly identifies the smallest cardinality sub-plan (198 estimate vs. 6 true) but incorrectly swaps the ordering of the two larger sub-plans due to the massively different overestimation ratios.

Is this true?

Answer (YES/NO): YES